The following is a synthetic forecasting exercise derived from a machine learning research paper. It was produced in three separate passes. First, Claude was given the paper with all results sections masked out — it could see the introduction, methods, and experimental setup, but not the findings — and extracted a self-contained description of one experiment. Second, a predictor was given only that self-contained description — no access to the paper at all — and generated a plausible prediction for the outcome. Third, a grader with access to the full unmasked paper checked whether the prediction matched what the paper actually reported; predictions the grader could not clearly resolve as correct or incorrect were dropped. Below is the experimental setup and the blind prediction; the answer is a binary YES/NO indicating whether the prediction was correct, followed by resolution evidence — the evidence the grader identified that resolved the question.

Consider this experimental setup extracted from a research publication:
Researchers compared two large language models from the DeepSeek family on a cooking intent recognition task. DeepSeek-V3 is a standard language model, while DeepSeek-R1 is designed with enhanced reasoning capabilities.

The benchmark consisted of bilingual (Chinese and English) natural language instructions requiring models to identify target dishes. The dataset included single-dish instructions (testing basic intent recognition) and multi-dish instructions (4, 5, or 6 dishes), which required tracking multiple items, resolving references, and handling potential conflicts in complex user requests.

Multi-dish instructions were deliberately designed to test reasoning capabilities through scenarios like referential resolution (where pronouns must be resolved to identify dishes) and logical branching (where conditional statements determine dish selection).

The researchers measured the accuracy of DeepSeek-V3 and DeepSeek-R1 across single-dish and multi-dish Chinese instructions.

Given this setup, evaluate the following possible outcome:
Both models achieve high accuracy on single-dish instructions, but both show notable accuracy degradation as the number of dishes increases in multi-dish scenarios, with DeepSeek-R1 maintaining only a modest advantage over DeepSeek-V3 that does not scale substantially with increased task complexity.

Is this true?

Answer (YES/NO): NO